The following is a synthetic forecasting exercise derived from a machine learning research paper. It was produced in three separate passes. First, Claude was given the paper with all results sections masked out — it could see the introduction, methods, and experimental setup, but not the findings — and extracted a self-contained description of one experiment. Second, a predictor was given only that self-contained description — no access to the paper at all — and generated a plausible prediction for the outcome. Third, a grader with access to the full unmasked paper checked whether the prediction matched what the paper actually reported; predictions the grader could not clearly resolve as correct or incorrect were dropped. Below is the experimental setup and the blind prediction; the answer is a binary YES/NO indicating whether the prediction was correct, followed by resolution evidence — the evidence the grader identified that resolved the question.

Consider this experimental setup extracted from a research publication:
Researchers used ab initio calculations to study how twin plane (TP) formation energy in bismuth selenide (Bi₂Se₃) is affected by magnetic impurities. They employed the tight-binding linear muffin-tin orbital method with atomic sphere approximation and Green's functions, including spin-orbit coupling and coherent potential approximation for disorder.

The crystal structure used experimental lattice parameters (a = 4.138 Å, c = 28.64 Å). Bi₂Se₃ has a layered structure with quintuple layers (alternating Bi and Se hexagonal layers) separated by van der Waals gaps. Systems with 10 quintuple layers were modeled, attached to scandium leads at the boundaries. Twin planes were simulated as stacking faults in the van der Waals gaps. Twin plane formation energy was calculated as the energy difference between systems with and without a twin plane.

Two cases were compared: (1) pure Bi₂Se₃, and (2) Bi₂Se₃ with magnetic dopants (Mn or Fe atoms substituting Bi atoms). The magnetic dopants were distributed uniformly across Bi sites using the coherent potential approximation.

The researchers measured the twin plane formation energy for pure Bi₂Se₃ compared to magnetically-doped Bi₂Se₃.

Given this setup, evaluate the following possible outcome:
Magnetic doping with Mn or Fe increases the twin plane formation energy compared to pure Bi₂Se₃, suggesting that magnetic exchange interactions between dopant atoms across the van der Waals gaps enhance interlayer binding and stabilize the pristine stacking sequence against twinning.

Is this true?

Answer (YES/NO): YES